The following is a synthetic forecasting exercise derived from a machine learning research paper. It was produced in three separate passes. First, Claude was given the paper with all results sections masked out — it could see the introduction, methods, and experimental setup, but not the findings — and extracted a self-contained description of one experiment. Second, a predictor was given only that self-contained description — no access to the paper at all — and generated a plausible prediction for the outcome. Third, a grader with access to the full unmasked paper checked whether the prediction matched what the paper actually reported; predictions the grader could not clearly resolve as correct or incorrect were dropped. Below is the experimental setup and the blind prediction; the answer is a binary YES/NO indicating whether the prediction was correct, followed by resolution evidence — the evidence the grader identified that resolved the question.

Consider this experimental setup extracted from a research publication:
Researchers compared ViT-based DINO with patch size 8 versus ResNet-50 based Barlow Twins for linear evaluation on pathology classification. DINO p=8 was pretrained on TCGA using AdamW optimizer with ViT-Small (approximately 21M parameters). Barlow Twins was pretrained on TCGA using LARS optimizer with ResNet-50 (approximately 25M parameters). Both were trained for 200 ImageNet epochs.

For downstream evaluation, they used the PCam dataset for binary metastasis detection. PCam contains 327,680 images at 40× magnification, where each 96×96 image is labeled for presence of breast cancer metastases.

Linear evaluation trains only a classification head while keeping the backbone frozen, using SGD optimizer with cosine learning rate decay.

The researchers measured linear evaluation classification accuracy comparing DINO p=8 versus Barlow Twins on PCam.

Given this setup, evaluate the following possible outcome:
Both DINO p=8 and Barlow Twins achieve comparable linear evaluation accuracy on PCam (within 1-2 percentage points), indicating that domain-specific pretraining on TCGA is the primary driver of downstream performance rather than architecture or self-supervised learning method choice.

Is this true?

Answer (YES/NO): YES